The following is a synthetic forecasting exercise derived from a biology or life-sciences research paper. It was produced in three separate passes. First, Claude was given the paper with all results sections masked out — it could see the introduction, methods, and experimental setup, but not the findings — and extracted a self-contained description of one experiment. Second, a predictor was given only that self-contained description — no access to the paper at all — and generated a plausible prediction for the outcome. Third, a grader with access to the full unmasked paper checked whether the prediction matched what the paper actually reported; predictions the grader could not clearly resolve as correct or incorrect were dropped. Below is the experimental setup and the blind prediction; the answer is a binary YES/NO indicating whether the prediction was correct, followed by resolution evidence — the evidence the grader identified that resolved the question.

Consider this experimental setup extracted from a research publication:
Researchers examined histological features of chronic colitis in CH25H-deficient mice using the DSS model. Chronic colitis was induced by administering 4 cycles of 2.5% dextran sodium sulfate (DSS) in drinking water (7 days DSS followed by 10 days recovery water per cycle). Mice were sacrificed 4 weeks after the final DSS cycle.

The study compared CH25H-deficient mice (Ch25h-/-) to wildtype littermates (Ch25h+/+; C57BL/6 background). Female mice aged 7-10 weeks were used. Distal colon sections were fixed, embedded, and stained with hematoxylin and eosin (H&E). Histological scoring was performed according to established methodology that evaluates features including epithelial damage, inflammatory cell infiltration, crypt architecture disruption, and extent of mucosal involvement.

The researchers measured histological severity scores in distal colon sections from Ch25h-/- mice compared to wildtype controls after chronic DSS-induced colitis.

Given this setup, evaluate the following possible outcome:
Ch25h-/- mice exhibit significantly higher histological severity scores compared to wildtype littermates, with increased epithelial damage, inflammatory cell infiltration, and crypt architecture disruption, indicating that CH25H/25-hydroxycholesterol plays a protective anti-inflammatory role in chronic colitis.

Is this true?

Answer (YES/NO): NO